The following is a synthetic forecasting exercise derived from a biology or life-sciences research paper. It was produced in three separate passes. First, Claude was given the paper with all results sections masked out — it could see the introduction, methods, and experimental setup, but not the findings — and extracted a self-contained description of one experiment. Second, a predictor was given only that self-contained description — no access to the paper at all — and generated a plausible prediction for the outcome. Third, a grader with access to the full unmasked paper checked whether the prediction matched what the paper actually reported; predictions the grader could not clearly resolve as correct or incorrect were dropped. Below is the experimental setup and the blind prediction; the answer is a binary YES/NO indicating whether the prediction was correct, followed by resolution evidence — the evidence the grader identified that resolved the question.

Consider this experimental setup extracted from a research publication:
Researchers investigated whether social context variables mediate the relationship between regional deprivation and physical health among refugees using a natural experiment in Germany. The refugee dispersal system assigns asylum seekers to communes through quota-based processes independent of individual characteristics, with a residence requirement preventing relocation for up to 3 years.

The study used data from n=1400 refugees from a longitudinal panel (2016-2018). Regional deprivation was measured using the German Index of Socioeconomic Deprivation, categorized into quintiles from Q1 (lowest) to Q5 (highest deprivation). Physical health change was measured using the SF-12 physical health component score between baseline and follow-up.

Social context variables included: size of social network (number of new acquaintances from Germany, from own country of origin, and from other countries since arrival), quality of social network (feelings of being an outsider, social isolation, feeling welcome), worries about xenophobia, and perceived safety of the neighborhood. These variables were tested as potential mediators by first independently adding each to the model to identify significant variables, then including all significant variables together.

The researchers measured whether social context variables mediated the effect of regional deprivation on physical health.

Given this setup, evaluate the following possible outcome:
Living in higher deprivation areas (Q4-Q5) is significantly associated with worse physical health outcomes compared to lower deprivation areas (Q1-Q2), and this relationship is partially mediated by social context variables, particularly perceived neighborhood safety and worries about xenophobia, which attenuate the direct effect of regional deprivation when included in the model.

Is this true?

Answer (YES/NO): NO